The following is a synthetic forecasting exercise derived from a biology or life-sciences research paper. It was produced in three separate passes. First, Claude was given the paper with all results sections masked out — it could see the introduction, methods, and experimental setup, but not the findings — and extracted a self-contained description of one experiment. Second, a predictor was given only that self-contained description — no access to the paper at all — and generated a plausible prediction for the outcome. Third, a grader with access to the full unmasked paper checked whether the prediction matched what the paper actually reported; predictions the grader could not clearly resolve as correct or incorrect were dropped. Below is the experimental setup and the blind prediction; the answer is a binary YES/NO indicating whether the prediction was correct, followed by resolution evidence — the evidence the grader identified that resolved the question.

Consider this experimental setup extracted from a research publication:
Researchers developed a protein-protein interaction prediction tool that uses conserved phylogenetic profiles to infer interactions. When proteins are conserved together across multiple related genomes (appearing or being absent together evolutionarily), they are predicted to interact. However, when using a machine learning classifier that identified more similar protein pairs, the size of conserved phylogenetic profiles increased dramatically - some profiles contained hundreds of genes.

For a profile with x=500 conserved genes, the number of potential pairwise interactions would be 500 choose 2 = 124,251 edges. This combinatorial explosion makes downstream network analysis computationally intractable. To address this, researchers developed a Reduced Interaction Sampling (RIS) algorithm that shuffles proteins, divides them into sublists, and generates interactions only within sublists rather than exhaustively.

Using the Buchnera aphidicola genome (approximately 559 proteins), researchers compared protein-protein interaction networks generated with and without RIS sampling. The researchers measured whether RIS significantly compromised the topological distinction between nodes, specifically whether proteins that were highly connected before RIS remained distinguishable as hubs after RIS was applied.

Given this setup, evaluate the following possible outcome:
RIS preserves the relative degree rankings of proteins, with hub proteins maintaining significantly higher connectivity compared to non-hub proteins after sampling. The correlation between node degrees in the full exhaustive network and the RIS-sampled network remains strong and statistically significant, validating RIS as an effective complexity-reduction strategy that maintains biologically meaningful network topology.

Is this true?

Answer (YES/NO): NO